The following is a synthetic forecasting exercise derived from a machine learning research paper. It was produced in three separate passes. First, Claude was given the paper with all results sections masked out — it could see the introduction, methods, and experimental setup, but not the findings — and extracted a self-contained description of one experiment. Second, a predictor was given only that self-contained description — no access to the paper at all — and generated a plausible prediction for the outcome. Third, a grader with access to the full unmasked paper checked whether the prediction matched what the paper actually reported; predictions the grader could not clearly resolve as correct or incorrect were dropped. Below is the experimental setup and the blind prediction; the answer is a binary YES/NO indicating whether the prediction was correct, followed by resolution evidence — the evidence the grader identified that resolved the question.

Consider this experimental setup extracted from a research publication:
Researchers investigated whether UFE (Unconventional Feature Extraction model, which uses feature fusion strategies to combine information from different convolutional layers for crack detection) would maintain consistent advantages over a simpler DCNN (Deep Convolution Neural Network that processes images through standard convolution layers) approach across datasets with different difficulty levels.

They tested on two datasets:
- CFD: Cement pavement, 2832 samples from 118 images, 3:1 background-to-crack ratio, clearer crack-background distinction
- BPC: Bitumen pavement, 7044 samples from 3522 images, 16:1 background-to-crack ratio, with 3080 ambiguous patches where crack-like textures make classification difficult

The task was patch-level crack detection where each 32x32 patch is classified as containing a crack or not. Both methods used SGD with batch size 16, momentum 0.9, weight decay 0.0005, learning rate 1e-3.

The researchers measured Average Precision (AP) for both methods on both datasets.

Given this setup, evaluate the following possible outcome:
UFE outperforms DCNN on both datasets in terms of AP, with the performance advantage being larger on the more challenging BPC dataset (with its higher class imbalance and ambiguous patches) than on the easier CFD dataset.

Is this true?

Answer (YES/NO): YES